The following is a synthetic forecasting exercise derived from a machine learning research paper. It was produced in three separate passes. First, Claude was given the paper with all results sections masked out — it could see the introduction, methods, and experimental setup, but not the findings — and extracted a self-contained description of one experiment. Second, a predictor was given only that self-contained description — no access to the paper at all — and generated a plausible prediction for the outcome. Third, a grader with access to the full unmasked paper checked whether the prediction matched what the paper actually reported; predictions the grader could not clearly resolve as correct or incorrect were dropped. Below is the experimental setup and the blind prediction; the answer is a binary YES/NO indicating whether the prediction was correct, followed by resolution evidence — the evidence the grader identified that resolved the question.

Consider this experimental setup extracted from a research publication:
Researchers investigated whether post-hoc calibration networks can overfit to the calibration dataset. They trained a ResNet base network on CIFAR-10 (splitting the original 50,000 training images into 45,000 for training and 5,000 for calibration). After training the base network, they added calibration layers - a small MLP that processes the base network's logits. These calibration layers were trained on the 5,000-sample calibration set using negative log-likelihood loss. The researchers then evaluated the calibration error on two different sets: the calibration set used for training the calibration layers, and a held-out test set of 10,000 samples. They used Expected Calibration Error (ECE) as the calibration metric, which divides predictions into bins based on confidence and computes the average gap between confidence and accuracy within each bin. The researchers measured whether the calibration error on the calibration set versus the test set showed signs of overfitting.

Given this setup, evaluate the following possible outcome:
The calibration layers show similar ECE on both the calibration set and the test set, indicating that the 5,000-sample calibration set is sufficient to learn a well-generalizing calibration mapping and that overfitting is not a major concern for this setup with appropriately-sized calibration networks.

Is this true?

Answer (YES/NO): NO